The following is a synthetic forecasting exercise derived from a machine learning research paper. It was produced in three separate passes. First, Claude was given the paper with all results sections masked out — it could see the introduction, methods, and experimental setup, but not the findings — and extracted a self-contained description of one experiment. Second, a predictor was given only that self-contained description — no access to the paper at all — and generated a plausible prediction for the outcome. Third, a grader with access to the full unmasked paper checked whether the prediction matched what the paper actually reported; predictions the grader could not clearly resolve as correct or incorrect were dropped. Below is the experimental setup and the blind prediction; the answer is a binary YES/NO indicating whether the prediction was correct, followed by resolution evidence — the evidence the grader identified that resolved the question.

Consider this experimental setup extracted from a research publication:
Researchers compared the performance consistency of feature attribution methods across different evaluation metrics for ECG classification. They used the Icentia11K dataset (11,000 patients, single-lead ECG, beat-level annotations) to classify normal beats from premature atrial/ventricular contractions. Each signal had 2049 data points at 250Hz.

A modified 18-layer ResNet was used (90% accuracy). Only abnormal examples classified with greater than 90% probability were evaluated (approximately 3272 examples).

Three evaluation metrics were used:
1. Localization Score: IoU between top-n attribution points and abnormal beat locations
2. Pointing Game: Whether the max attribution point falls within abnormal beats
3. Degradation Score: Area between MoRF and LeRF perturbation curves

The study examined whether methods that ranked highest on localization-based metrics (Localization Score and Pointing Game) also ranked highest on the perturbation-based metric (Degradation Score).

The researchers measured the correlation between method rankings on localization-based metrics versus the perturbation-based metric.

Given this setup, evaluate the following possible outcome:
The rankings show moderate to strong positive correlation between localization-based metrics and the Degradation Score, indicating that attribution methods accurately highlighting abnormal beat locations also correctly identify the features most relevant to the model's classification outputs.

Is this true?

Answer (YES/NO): NO